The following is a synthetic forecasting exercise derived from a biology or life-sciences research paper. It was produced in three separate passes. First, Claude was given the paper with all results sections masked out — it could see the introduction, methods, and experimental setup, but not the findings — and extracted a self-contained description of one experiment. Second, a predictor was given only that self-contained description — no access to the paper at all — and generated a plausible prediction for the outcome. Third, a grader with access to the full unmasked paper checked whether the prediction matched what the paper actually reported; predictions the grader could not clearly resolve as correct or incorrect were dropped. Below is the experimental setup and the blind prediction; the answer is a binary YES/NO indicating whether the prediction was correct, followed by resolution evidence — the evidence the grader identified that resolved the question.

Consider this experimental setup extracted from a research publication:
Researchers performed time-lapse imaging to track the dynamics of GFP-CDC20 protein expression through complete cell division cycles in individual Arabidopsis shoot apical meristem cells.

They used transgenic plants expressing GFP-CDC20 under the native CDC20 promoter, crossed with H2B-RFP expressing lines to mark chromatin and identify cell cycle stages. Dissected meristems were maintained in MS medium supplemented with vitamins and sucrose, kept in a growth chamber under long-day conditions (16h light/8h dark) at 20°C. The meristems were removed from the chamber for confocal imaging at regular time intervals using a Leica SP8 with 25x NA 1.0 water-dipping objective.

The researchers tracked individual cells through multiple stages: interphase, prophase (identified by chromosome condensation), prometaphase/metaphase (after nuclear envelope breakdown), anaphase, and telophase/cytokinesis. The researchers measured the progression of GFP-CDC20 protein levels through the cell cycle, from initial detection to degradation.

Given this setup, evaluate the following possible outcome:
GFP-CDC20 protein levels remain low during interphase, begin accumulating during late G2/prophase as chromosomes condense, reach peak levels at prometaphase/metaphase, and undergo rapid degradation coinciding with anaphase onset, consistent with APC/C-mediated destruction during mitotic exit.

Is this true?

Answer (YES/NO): NO